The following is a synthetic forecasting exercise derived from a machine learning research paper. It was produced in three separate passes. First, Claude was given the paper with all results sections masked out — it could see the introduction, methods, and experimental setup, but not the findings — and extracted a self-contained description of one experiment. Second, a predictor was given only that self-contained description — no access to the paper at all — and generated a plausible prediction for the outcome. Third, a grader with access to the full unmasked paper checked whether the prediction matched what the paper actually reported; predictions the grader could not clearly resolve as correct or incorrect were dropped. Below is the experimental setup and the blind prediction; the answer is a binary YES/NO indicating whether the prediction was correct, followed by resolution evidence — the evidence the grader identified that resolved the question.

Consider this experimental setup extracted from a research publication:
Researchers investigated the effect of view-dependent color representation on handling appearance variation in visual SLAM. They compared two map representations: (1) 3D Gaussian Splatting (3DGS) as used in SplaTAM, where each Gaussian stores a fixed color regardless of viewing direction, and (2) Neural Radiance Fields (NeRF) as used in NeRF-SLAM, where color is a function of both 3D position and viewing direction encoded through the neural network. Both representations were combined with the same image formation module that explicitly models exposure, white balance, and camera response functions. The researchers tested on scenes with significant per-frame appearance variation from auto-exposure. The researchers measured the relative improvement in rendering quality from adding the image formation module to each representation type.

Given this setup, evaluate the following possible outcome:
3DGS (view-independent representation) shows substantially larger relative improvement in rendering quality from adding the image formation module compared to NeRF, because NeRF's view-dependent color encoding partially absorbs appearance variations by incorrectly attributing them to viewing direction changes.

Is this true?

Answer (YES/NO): YES